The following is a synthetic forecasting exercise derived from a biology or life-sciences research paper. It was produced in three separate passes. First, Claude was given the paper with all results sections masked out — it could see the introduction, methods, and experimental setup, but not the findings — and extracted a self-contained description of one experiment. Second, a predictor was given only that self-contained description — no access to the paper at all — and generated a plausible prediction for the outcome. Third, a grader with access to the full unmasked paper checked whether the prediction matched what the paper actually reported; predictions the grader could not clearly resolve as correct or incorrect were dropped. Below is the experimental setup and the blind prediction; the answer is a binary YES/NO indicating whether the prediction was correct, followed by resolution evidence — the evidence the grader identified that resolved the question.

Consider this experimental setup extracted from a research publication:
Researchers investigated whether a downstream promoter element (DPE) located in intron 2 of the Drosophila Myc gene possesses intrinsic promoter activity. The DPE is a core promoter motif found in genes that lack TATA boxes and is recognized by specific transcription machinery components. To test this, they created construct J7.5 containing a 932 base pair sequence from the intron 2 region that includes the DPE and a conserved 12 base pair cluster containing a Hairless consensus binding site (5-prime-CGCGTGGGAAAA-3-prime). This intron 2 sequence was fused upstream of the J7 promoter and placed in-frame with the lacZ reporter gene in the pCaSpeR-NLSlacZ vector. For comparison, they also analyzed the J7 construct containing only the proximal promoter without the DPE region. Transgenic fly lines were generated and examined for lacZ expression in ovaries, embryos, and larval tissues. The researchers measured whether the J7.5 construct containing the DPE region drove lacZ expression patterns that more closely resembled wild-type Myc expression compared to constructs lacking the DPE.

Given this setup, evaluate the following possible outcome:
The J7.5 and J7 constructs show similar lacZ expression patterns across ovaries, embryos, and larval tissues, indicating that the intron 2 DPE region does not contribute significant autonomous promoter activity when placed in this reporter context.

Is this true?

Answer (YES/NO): NO